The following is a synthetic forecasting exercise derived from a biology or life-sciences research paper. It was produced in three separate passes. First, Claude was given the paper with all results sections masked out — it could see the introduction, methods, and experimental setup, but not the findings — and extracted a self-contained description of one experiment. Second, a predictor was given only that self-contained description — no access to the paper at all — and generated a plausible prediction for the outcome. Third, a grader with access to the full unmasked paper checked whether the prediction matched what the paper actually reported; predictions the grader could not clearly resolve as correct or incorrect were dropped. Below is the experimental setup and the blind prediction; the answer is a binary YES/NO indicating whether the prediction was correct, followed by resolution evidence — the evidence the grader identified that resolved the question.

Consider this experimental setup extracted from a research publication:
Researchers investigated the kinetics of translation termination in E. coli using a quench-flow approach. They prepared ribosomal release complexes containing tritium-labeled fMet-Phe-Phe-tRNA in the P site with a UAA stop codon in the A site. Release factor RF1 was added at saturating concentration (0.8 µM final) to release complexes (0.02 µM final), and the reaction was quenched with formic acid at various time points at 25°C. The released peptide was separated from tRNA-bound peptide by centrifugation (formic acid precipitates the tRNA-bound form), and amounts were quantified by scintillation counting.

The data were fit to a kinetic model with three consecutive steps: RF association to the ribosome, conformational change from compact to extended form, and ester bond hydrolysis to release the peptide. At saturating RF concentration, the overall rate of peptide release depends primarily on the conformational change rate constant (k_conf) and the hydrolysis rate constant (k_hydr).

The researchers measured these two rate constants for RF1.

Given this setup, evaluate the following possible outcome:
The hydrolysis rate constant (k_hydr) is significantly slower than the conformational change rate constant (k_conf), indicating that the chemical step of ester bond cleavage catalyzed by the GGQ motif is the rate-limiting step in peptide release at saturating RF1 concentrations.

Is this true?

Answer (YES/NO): YES